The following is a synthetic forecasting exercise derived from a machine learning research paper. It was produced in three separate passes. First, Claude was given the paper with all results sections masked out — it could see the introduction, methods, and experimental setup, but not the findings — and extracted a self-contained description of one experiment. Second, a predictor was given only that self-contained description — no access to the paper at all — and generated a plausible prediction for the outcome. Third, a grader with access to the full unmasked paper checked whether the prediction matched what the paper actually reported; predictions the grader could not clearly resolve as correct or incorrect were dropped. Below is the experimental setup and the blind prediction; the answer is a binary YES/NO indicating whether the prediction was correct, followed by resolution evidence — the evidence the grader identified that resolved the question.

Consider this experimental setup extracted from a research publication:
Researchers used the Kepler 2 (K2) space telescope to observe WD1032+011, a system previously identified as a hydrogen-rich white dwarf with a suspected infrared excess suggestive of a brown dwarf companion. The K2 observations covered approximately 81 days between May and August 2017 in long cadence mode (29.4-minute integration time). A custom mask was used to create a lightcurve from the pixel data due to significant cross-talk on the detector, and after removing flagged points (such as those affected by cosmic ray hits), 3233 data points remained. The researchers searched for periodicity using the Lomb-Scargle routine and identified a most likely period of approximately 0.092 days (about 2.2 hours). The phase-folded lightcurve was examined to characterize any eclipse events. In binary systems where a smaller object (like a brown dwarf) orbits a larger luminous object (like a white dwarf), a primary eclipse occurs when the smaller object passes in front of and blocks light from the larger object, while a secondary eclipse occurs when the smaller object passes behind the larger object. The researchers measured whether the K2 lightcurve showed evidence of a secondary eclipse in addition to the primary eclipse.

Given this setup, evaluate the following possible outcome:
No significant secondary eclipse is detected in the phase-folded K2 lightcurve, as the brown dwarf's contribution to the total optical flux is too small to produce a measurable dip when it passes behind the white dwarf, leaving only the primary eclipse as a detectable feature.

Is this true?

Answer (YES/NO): YES